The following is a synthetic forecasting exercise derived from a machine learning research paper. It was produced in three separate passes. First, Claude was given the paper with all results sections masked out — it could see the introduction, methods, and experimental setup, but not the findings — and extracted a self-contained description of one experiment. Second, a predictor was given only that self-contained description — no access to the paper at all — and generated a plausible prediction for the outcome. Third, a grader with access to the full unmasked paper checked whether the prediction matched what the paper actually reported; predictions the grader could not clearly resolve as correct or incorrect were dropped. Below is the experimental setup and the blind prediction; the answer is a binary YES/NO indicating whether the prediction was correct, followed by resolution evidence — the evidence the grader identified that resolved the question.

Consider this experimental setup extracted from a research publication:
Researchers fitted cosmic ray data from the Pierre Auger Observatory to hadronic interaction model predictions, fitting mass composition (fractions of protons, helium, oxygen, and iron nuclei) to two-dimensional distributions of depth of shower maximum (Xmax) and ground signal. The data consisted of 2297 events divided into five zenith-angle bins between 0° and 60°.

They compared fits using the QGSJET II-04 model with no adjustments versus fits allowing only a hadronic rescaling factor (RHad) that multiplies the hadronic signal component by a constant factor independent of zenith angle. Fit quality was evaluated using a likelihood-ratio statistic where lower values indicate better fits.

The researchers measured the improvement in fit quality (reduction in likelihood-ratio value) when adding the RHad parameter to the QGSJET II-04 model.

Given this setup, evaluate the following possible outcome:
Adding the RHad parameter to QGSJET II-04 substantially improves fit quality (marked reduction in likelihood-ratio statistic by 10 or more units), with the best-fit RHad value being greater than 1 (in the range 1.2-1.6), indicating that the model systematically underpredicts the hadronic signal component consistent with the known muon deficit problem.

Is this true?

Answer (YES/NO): NO